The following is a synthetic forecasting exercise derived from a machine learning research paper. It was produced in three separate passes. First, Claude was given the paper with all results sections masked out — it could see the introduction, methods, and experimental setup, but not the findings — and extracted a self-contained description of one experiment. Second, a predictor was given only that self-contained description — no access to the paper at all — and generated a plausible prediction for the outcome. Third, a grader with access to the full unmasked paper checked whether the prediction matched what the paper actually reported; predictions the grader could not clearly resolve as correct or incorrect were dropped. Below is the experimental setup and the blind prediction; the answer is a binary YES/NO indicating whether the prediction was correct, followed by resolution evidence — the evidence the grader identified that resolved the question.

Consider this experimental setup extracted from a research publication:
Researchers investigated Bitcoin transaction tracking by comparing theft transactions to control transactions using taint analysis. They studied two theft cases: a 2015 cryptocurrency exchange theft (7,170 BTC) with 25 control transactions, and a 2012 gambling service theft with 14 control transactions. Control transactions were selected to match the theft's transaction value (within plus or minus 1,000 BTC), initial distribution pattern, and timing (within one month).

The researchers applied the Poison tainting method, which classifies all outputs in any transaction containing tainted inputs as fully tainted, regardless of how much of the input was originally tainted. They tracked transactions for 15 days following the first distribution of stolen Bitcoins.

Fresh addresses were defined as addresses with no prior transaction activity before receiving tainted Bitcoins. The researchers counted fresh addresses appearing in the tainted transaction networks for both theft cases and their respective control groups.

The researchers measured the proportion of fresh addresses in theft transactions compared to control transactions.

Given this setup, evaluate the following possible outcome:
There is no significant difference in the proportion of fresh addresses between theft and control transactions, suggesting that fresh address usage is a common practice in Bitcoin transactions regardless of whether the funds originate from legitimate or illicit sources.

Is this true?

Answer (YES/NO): NO